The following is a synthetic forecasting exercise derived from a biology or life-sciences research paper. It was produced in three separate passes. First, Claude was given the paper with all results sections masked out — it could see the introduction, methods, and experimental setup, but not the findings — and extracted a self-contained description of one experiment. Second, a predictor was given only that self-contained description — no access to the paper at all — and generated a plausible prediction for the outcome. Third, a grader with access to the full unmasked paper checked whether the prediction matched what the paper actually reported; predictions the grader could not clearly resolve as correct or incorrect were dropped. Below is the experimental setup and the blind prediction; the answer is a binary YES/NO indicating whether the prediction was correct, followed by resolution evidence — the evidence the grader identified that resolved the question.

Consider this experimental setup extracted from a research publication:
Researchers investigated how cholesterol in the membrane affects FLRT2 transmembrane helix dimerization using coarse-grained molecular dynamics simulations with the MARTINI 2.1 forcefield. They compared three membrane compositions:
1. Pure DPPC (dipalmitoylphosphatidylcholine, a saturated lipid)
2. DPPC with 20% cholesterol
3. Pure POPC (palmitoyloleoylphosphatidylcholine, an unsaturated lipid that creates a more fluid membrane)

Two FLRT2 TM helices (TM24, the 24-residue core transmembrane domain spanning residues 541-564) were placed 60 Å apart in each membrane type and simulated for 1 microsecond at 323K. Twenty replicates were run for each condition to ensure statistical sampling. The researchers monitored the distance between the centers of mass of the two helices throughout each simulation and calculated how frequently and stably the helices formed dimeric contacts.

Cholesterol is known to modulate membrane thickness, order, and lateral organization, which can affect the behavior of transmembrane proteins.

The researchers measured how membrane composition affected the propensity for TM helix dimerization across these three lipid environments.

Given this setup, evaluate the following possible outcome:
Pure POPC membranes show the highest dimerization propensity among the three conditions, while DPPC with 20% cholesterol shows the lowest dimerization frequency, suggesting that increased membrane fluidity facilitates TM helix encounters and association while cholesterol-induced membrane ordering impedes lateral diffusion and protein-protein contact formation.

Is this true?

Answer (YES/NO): NO